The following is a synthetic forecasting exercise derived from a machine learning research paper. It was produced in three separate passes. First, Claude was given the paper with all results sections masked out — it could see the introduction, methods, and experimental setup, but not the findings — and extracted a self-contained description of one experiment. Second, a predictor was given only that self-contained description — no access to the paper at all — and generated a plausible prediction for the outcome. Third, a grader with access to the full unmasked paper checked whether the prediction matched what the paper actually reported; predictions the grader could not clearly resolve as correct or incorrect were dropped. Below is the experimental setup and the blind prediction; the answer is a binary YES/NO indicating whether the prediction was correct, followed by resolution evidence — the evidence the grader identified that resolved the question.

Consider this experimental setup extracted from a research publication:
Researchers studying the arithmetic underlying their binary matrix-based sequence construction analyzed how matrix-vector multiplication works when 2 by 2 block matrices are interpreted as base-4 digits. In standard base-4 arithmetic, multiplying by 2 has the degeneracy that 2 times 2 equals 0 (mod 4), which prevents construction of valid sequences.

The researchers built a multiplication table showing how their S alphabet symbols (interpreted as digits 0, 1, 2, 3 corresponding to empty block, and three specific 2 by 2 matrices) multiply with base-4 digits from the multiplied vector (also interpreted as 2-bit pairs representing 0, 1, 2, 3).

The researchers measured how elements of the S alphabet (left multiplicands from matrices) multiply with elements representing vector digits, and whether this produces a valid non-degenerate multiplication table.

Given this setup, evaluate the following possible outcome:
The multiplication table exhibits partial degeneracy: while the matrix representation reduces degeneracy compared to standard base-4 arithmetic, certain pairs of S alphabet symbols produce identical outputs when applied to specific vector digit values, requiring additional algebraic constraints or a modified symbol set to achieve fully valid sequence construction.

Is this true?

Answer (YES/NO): NO